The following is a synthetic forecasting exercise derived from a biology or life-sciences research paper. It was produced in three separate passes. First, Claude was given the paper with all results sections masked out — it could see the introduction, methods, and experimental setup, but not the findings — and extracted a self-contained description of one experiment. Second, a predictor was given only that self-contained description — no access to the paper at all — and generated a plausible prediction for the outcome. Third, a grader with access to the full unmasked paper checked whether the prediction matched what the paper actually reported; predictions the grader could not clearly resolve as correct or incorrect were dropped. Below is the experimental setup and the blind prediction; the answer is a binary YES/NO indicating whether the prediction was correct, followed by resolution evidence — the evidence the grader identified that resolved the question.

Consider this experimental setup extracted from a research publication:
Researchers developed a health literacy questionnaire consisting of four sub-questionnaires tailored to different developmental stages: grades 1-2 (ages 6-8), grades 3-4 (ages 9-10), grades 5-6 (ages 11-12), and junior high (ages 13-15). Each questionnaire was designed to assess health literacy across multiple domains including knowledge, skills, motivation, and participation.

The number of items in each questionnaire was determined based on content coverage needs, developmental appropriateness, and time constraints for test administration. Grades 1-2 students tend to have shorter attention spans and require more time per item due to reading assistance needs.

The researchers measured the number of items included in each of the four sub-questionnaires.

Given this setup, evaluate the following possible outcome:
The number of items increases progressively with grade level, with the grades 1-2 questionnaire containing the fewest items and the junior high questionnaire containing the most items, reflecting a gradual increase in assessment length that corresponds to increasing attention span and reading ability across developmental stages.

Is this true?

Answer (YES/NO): YES